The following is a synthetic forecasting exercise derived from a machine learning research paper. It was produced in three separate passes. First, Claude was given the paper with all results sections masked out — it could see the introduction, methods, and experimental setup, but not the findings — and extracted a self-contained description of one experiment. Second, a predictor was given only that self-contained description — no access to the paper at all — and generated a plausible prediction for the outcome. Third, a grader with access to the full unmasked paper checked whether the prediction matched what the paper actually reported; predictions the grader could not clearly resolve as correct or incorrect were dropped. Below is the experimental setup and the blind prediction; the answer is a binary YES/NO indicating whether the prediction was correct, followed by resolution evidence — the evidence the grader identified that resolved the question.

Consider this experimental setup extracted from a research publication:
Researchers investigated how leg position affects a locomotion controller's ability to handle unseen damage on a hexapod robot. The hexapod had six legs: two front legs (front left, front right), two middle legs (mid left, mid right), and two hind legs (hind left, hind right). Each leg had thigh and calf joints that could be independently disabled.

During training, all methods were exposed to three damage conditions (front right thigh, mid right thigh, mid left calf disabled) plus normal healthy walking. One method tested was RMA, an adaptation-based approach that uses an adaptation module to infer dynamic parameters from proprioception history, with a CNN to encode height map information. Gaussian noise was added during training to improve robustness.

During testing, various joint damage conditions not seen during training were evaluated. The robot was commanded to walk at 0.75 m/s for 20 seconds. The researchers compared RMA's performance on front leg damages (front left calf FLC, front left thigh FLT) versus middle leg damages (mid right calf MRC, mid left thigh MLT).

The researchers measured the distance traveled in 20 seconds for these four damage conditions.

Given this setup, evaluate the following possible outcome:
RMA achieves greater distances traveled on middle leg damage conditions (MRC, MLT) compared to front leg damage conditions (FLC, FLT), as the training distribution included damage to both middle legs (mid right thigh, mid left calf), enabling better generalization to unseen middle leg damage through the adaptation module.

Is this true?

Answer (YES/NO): YES